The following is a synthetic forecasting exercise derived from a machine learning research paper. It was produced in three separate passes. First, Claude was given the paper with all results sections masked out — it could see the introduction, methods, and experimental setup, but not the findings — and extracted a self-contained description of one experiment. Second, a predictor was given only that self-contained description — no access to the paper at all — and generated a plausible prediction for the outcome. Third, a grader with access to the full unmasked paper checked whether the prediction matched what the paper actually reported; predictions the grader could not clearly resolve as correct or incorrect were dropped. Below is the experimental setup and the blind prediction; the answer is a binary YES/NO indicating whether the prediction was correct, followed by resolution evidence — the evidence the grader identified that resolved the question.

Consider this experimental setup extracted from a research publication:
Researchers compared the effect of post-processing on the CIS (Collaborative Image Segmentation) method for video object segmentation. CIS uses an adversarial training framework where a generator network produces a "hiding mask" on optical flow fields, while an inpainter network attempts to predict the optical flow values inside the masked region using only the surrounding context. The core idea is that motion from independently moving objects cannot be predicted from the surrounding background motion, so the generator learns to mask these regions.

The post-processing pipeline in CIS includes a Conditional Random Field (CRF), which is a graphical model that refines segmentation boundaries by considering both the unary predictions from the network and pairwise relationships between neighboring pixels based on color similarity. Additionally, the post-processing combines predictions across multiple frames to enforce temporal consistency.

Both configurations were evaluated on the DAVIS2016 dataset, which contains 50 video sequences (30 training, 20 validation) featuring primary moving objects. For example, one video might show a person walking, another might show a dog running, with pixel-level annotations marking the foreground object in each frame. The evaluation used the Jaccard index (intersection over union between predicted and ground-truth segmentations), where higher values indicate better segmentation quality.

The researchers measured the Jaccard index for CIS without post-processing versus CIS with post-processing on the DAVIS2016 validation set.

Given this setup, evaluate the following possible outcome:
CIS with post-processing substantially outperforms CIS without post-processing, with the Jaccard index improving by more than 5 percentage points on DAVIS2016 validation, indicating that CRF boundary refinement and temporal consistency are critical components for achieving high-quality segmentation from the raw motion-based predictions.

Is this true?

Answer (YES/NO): YES